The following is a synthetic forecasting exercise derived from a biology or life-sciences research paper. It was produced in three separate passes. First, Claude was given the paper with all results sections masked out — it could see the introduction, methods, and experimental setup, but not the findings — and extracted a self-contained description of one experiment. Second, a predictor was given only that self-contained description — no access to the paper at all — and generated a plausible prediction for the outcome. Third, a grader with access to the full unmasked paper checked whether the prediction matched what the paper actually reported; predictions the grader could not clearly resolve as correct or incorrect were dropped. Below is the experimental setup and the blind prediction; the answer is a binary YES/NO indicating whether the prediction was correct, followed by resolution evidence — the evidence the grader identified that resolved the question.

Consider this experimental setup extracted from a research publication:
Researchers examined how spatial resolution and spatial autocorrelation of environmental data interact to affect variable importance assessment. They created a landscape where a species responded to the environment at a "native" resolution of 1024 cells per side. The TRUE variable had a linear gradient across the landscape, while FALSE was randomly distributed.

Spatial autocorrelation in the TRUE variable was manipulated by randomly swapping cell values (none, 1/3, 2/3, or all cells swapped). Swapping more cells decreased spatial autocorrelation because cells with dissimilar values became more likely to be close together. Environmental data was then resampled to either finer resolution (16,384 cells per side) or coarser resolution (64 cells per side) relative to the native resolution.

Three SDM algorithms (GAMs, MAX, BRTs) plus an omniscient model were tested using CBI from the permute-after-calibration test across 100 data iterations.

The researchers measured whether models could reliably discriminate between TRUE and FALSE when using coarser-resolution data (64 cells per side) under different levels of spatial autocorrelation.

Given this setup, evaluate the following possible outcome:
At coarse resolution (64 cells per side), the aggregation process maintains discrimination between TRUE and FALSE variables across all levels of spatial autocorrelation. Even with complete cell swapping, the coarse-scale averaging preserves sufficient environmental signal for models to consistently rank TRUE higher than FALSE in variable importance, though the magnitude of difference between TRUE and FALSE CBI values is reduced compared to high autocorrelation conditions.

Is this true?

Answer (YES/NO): NO